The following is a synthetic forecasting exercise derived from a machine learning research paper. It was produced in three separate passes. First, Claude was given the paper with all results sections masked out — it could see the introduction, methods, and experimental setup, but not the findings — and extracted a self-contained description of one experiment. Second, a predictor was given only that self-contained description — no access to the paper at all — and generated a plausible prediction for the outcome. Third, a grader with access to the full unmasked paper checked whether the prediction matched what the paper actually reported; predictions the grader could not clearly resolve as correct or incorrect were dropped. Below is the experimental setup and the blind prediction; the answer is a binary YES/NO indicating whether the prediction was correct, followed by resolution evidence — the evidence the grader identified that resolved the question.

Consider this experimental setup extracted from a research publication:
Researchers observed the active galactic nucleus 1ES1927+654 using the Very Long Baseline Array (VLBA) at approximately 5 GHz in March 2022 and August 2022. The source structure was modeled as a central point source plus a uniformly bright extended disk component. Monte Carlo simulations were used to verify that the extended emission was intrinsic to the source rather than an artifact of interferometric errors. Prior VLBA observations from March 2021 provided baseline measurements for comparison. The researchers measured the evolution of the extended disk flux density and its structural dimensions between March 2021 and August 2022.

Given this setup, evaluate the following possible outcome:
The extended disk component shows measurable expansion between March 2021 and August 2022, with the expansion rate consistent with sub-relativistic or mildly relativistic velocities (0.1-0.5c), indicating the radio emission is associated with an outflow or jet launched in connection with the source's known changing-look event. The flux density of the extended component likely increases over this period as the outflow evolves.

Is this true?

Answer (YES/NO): NO